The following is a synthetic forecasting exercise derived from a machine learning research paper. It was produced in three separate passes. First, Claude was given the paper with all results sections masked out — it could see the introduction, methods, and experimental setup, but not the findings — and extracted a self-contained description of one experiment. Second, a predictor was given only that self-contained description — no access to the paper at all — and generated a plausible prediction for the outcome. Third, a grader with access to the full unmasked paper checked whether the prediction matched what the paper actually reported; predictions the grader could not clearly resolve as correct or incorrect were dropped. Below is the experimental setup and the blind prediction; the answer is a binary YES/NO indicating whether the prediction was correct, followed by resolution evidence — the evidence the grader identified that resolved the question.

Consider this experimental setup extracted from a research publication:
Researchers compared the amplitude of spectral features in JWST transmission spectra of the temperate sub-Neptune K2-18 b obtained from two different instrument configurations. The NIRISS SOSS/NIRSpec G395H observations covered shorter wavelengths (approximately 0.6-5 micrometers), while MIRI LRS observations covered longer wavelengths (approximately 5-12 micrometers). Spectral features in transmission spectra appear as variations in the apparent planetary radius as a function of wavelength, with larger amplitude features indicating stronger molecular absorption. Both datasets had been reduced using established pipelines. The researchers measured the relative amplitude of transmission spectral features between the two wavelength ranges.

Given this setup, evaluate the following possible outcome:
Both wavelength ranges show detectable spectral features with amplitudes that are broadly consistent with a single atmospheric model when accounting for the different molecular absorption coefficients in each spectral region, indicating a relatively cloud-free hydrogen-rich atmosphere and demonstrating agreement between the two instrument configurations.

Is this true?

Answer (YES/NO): NO